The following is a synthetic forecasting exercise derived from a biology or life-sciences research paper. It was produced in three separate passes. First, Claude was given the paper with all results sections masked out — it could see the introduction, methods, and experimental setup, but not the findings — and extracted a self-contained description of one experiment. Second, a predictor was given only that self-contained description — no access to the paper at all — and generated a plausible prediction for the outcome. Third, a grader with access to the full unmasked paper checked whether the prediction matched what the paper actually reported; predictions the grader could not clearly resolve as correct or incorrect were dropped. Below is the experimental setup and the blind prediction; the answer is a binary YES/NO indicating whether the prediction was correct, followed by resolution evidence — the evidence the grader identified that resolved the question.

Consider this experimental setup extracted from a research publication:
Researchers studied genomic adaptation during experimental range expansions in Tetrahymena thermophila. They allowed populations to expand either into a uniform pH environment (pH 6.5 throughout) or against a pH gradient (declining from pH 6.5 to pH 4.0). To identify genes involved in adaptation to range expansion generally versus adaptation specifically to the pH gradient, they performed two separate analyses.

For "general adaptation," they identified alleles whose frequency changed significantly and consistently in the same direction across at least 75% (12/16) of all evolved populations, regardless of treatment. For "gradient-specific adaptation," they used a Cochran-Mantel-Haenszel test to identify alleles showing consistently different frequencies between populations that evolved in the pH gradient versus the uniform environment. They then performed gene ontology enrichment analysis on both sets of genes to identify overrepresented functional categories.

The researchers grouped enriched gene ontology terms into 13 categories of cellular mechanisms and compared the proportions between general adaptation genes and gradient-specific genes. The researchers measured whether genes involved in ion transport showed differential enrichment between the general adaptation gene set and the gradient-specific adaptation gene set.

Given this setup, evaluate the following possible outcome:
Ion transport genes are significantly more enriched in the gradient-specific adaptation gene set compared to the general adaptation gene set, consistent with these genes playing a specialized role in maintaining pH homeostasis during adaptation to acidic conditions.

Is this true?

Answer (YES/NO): NO